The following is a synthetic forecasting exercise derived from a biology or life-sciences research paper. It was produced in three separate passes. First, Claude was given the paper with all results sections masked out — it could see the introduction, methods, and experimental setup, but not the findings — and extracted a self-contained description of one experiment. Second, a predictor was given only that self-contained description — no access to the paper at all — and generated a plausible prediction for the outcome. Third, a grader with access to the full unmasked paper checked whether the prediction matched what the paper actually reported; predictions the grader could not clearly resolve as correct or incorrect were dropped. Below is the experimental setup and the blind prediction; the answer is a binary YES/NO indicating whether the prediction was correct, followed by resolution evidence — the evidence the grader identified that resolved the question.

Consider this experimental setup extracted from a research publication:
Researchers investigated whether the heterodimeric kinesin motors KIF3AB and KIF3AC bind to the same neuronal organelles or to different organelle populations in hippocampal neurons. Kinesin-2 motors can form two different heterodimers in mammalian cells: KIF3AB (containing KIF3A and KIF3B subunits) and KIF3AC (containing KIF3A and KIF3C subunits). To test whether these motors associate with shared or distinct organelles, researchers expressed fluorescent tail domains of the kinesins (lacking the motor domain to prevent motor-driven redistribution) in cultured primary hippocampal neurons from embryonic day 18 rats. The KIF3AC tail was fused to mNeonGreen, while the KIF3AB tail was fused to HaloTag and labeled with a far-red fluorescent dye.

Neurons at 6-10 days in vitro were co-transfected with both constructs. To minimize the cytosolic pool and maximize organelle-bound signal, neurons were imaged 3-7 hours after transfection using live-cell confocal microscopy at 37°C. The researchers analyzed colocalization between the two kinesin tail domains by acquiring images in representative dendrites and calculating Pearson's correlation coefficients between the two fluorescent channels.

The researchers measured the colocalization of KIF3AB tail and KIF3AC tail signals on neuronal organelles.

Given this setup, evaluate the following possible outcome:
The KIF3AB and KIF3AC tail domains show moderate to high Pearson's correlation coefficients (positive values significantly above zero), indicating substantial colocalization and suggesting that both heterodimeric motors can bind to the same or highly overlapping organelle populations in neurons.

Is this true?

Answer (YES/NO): YES